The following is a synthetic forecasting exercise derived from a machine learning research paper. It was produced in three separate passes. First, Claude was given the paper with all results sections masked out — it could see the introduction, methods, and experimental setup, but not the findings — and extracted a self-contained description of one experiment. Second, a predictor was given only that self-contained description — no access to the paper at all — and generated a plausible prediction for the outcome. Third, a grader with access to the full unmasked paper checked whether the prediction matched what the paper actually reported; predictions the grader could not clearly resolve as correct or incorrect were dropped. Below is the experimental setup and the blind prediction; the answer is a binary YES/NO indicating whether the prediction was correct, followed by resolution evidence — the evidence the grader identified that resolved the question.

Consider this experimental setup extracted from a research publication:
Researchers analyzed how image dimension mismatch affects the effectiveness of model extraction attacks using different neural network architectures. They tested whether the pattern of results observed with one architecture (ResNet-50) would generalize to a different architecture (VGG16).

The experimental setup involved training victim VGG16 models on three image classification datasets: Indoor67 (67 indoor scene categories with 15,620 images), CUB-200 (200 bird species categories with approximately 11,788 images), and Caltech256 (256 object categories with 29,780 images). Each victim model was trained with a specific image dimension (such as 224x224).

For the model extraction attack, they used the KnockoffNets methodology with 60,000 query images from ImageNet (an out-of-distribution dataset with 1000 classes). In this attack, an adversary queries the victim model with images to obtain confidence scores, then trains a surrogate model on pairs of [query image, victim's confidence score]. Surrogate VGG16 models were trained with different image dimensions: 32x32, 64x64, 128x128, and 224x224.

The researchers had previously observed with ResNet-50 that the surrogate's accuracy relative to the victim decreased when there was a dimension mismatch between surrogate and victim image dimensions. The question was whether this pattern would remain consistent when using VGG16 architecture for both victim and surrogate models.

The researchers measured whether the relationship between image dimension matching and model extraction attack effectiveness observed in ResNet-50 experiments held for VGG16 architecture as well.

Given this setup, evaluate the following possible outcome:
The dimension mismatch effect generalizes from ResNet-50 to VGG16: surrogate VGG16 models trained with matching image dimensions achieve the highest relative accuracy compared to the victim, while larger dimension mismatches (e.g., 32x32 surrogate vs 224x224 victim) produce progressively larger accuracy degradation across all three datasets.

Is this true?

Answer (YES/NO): YES